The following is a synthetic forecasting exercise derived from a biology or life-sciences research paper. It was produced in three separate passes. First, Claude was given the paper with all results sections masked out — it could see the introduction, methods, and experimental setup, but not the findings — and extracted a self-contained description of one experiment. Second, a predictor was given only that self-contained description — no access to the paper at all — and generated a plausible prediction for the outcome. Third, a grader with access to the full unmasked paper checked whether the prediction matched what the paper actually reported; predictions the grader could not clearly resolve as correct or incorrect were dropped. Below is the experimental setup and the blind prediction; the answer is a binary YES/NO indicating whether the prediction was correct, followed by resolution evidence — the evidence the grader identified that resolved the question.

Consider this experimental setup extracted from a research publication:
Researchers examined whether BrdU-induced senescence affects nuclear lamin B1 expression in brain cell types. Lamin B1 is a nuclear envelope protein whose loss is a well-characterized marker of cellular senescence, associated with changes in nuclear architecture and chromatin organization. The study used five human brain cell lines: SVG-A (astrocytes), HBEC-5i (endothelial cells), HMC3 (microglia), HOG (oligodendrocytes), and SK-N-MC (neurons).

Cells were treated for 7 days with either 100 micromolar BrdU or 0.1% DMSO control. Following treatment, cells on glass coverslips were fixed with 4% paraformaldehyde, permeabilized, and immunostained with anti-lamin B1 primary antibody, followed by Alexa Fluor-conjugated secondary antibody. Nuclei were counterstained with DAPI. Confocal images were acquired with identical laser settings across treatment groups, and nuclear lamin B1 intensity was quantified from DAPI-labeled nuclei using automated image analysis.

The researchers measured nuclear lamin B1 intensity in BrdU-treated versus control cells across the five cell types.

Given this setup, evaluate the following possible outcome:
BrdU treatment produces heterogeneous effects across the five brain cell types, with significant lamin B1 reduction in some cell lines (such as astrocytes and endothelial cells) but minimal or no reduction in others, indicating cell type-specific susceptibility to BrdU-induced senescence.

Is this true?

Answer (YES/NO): YES